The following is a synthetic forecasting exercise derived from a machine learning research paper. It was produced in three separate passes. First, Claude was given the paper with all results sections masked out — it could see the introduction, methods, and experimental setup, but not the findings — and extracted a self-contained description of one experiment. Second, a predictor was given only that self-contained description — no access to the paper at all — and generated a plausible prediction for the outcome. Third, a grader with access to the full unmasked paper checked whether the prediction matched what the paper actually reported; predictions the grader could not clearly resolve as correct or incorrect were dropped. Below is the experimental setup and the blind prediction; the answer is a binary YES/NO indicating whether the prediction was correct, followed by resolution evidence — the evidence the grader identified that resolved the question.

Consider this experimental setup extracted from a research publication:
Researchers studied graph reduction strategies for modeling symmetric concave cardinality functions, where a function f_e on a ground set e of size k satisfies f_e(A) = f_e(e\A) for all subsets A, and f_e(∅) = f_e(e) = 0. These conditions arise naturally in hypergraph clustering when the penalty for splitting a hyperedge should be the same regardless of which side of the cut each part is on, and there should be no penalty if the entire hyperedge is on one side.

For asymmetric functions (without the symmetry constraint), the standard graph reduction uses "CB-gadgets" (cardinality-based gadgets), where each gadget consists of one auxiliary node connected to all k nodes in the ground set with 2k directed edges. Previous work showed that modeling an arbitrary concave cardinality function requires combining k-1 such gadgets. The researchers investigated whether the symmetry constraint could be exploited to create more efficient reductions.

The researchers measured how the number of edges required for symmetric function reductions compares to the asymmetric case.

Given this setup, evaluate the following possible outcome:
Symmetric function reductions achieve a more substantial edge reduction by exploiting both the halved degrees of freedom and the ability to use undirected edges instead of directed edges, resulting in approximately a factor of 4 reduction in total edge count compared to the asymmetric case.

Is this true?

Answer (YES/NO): NO